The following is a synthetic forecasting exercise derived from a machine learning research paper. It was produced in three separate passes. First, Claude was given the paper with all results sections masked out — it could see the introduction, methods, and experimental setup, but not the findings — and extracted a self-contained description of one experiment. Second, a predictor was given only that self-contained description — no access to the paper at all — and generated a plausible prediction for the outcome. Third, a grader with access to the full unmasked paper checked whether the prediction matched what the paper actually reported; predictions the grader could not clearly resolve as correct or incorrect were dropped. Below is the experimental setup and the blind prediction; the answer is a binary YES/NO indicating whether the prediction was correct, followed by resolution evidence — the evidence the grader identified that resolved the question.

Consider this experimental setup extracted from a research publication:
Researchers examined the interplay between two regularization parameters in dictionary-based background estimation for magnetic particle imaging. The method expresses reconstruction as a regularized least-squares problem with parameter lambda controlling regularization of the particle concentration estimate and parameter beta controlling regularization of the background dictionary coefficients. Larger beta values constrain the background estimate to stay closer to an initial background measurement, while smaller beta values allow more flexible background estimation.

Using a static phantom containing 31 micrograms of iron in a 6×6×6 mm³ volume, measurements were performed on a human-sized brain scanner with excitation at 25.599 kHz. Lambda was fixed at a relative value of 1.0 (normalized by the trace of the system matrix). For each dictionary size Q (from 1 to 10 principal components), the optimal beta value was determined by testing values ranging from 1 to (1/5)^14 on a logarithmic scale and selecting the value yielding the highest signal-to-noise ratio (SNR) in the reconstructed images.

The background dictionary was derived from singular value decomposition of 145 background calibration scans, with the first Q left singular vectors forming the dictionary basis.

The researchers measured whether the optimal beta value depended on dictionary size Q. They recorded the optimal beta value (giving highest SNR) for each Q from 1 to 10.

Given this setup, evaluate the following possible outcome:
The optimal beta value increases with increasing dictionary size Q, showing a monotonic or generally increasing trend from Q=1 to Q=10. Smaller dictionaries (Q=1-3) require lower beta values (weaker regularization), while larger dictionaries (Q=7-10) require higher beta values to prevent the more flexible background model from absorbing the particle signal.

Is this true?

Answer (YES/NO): NO